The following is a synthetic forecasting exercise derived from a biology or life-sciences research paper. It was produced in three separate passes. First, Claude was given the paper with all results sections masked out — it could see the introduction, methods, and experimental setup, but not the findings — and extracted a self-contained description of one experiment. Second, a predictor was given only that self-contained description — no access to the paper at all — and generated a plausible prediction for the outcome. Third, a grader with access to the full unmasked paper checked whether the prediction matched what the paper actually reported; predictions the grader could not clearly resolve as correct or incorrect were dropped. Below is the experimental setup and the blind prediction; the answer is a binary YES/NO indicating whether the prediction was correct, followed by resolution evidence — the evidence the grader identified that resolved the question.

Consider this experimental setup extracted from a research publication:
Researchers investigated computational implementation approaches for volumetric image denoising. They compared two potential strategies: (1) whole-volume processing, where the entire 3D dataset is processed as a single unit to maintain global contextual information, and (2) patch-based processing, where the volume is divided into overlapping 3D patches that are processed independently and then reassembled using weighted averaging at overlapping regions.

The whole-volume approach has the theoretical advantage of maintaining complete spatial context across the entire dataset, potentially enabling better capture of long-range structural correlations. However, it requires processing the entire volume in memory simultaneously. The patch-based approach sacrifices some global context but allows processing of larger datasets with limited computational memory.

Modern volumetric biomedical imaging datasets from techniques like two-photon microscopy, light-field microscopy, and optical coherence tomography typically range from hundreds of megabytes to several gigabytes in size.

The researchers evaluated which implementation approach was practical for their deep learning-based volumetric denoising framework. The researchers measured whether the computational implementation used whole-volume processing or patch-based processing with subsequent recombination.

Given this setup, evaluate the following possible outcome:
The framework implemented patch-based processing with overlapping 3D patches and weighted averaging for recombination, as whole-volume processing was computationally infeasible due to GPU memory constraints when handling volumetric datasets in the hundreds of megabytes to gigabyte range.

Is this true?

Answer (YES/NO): YES